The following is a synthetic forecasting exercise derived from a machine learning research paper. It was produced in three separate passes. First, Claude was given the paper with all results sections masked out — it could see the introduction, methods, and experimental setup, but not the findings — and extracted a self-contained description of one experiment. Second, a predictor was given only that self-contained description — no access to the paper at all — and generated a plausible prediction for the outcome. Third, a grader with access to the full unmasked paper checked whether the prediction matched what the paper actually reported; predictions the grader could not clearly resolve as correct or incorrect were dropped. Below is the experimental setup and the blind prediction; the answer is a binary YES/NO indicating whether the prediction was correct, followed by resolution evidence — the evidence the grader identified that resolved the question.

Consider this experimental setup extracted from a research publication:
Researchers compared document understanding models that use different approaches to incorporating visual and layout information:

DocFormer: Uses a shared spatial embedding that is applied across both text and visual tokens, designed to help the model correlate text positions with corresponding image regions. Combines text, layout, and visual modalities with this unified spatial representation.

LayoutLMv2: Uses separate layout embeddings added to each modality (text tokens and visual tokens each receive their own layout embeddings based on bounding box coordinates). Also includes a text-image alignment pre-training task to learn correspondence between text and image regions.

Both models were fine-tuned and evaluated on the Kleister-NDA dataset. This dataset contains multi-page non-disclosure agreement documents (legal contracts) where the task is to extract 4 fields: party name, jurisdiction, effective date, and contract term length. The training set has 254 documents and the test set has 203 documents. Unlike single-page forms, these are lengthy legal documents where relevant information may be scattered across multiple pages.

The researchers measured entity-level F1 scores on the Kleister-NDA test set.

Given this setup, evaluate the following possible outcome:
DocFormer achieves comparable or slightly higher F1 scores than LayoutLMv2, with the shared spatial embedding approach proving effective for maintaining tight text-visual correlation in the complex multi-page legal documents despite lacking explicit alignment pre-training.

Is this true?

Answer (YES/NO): YES